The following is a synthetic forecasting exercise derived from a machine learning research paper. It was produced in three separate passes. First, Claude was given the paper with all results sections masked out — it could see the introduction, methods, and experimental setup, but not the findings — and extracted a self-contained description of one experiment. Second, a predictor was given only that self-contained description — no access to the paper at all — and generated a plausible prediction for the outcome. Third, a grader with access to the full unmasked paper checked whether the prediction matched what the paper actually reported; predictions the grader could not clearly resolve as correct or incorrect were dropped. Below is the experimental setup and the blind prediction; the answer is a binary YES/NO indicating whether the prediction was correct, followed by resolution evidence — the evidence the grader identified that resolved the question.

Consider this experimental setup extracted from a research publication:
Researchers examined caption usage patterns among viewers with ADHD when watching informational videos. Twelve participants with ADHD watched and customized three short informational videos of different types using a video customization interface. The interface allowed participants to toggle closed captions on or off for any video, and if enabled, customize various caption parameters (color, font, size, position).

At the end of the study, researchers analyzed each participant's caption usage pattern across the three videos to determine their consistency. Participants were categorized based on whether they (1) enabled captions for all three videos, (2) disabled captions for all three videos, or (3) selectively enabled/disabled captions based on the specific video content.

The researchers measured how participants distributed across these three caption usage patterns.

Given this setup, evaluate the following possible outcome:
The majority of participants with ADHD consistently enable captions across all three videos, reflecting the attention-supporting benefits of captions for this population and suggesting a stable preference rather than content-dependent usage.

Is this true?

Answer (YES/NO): YES